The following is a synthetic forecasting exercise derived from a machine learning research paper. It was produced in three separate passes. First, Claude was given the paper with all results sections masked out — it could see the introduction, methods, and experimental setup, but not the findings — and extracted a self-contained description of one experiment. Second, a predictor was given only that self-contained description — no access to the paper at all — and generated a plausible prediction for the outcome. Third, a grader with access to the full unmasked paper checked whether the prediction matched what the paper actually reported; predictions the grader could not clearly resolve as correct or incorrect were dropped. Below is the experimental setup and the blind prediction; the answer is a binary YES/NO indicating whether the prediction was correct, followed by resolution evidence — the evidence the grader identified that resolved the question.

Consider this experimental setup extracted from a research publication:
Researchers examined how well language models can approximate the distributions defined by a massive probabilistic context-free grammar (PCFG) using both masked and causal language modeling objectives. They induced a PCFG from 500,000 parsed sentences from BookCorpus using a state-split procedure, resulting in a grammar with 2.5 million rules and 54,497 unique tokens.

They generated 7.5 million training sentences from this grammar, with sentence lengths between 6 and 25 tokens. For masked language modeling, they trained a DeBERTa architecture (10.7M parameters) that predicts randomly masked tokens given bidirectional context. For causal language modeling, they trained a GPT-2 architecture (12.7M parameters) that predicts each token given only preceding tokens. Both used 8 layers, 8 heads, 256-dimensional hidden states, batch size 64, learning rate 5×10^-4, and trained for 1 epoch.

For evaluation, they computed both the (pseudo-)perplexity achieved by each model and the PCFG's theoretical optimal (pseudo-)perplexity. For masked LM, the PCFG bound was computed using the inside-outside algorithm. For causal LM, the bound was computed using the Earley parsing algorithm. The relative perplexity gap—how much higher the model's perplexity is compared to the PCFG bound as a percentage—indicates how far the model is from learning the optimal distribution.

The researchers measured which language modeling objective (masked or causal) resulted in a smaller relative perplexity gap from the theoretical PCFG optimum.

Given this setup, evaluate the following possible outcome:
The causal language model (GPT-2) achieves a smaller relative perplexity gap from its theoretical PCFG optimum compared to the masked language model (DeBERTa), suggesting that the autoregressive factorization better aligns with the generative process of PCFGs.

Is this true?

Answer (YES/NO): YES